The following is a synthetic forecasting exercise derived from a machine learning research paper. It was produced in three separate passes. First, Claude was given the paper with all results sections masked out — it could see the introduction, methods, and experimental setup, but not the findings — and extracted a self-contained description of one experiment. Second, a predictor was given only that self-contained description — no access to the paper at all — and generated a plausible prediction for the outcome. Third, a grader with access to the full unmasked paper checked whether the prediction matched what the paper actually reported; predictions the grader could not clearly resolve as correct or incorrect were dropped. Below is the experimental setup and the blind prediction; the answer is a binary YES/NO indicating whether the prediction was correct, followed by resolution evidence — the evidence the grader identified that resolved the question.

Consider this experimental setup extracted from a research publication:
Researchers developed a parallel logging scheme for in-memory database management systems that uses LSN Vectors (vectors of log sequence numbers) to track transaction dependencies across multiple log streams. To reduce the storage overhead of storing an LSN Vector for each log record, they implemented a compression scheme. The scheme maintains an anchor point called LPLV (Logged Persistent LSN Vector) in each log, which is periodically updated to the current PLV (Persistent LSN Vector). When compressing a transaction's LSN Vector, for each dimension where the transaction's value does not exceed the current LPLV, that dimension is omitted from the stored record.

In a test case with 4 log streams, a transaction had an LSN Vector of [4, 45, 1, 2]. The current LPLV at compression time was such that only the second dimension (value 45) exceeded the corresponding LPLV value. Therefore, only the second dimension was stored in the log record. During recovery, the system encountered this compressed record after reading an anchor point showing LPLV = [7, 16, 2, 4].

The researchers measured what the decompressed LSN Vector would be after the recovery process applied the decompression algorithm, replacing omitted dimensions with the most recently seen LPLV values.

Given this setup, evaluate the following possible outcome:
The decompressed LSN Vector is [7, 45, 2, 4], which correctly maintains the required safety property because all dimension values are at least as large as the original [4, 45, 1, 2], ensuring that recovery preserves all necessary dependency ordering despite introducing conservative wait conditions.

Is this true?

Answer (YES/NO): YES